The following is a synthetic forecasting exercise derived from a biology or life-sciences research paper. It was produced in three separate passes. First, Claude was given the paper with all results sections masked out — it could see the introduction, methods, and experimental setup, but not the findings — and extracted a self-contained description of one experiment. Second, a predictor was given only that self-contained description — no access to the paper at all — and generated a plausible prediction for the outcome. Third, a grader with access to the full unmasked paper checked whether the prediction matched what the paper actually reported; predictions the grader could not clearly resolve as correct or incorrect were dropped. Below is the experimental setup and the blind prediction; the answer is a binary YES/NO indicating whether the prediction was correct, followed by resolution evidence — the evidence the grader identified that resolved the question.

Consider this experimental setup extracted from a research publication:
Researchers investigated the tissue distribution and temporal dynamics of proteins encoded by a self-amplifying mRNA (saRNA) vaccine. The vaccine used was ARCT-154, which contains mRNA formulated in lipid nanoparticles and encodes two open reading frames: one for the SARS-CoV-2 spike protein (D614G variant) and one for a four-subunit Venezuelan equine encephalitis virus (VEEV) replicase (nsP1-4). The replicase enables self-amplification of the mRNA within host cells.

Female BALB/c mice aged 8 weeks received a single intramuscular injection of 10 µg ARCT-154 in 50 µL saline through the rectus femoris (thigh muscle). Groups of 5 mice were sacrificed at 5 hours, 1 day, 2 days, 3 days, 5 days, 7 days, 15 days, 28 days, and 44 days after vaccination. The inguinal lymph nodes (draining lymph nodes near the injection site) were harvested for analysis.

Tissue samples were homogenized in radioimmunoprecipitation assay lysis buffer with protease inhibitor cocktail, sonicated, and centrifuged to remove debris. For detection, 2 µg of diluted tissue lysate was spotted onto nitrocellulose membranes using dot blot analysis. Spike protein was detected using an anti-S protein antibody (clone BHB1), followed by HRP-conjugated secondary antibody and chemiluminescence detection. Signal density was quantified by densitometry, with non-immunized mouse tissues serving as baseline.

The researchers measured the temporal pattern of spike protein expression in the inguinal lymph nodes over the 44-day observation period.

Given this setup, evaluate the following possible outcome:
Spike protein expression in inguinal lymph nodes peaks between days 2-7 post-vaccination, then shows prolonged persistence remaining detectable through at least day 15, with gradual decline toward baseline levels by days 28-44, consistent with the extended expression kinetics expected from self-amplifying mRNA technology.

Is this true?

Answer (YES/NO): NO